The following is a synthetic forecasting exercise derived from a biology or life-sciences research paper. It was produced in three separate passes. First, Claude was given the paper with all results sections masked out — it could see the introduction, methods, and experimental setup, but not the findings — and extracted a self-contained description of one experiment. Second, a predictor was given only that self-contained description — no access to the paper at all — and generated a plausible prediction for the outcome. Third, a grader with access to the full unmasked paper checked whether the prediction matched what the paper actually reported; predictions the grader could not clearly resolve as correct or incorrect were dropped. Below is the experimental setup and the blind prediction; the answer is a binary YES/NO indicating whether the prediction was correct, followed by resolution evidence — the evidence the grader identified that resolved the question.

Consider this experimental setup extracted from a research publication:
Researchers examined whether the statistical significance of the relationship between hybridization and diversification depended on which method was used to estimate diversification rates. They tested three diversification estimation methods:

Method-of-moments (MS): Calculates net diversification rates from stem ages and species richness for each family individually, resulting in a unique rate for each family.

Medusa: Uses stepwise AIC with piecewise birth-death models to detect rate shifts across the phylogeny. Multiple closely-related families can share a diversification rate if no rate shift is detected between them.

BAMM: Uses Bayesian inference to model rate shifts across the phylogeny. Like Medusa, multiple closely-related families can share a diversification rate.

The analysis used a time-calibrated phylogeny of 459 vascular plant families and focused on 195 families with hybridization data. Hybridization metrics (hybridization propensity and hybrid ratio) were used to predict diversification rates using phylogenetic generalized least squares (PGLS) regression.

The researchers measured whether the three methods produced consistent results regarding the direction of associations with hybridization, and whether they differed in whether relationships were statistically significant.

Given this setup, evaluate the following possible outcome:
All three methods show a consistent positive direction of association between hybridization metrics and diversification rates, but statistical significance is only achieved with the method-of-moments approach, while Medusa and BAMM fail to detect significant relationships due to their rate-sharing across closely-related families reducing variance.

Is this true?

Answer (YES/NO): NO